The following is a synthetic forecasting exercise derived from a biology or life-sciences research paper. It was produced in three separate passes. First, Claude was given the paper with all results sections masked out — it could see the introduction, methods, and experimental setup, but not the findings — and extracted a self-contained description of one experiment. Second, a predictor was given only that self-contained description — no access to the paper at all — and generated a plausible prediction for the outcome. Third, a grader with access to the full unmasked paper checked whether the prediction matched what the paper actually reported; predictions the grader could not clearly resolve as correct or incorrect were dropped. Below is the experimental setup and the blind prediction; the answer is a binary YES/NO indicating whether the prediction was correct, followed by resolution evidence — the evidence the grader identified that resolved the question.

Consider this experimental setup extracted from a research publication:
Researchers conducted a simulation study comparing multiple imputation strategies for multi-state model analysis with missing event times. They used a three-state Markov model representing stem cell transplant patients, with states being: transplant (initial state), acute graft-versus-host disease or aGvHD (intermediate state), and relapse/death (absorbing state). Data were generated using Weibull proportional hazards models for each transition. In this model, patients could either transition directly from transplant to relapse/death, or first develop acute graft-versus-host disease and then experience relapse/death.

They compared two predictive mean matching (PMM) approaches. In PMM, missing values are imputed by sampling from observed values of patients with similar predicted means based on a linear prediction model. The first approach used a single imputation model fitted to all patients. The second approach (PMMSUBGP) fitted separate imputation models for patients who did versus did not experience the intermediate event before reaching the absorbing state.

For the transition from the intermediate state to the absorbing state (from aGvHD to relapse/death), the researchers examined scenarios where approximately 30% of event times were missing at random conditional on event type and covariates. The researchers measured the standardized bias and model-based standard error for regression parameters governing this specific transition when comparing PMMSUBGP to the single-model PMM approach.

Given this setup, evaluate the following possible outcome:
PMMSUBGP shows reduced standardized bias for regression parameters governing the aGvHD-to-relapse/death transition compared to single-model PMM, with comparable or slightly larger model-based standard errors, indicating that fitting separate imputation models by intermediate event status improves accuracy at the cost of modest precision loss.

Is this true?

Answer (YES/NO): NO